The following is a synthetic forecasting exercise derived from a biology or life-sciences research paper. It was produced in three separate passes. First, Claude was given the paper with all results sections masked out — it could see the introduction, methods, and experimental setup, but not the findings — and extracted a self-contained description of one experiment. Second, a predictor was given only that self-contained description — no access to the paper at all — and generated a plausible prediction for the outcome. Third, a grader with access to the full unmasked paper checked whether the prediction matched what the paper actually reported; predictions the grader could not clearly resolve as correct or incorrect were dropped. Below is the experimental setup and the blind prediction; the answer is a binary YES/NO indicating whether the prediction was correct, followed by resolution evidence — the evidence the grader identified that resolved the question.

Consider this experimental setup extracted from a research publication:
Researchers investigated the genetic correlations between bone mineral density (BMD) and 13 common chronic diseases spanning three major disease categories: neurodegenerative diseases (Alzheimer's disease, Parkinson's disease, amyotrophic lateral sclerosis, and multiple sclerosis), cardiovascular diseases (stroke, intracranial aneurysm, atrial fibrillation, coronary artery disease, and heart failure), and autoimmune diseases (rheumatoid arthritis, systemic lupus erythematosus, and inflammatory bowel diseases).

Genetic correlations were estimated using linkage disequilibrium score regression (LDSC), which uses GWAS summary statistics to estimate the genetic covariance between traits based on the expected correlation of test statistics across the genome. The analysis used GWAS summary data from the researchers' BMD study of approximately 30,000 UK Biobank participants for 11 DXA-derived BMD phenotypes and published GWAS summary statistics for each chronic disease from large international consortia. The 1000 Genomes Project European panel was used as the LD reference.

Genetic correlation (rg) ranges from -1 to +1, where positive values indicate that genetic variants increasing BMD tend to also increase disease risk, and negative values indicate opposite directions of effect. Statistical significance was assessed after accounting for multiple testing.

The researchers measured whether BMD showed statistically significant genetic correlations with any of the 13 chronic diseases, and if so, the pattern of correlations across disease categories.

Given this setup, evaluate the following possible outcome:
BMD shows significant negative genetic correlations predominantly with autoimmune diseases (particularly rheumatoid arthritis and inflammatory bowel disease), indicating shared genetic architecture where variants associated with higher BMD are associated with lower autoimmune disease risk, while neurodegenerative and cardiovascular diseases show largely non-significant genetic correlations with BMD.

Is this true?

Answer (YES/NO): NO